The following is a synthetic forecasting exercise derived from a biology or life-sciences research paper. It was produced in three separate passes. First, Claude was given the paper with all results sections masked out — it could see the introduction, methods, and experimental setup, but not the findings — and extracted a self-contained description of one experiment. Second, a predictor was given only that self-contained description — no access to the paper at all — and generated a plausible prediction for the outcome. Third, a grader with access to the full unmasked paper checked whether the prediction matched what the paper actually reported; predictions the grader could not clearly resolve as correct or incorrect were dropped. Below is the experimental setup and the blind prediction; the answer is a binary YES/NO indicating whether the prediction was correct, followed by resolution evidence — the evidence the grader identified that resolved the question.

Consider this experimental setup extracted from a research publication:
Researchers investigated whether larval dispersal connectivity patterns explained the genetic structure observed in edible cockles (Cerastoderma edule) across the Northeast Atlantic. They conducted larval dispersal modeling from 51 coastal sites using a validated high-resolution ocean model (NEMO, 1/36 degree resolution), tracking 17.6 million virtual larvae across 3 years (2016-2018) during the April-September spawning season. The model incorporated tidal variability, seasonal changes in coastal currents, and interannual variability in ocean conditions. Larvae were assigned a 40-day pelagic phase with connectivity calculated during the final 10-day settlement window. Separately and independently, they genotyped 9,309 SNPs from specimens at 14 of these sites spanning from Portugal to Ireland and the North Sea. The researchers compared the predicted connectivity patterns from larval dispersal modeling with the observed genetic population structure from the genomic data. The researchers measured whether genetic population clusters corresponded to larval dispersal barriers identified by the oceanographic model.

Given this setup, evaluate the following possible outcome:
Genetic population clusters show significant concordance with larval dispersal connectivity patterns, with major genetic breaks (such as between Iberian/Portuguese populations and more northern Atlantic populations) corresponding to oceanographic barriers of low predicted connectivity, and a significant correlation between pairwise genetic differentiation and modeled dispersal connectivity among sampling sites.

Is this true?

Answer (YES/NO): NO